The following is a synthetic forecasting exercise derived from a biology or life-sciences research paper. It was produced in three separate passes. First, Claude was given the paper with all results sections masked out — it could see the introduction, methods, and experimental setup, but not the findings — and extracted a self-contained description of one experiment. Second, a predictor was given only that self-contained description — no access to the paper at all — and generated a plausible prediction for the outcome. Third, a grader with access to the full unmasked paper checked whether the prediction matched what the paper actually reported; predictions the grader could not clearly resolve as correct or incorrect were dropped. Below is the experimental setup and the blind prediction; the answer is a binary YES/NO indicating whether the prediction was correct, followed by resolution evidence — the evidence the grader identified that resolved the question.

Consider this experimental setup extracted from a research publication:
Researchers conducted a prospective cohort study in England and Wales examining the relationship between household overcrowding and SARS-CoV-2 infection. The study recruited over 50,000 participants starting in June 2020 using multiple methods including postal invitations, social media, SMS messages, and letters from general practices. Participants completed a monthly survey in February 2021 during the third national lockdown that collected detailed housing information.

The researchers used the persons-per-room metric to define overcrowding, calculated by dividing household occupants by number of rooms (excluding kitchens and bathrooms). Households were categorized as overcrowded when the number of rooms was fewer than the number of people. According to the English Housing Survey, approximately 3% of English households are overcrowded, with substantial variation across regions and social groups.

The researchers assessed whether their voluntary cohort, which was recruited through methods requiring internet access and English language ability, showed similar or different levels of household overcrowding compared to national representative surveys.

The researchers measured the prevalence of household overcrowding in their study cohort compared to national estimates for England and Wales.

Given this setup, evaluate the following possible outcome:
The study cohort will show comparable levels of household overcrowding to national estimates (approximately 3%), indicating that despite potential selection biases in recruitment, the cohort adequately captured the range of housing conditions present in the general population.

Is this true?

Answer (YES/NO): YES